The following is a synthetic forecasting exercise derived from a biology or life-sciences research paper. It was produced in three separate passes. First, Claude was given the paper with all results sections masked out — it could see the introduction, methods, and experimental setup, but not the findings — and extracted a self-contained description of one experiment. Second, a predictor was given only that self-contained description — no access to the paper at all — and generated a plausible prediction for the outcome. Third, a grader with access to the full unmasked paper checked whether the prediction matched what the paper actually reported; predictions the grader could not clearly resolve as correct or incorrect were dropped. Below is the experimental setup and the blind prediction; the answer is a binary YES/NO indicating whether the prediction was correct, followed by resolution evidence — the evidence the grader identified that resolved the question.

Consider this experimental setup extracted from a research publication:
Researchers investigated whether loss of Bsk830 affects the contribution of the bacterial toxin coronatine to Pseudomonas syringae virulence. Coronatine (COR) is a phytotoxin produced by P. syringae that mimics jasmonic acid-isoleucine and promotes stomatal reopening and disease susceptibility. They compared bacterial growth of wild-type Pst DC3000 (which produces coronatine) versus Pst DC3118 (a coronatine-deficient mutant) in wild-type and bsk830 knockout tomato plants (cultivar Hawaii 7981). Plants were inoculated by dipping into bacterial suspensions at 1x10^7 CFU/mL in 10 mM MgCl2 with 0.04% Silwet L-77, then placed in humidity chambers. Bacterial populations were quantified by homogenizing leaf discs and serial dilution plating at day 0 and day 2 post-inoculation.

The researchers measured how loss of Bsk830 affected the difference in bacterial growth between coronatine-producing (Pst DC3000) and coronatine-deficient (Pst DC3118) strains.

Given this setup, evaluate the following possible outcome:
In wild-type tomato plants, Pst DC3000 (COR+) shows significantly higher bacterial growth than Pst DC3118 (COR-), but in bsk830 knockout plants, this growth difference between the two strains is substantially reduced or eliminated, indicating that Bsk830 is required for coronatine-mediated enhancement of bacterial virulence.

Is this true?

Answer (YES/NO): YES